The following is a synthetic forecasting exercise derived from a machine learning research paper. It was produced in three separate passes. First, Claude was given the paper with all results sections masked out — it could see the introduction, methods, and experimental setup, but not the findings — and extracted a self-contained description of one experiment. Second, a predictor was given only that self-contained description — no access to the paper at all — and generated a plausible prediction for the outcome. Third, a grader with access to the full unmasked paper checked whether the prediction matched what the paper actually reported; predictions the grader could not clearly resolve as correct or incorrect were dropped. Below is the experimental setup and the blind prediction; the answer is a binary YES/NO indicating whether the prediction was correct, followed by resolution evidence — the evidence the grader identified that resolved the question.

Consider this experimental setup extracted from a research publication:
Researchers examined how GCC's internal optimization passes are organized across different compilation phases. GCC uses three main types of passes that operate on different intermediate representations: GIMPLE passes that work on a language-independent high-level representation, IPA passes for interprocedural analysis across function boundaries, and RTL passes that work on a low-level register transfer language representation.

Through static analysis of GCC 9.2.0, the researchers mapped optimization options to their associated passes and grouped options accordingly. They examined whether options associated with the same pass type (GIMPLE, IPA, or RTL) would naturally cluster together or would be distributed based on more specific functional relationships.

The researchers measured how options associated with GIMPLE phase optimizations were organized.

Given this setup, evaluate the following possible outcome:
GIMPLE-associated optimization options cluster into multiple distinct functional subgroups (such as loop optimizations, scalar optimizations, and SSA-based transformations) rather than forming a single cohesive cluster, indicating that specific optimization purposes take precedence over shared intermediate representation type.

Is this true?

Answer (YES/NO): YES